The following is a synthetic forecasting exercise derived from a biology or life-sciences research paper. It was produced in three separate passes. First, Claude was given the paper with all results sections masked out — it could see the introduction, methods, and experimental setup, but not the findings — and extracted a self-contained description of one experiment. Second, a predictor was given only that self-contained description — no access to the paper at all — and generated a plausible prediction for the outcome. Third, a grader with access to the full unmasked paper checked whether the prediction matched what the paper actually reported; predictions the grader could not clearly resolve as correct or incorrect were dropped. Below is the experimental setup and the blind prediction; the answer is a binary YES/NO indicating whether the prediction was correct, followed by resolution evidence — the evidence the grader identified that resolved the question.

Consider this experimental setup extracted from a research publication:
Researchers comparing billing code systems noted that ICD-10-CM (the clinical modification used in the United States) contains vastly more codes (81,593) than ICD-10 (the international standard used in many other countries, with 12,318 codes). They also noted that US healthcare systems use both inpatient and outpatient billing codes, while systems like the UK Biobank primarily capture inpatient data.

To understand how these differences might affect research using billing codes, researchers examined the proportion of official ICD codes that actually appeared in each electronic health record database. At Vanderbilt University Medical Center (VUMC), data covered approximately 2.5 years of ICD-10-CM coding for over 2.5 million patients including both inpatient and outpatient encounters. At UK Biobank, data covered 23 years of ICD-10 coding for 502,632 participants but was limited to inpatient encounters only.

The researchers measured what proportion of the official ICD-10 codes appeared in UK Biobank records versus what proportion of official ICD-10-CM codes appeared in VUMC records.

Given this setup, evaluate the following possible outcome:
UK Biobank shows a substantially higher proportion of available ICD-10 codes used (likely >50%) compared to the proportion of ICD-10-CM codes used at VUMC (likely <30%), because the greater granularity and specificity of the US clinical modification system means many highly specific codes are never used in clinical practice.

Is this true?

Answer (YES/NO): NO